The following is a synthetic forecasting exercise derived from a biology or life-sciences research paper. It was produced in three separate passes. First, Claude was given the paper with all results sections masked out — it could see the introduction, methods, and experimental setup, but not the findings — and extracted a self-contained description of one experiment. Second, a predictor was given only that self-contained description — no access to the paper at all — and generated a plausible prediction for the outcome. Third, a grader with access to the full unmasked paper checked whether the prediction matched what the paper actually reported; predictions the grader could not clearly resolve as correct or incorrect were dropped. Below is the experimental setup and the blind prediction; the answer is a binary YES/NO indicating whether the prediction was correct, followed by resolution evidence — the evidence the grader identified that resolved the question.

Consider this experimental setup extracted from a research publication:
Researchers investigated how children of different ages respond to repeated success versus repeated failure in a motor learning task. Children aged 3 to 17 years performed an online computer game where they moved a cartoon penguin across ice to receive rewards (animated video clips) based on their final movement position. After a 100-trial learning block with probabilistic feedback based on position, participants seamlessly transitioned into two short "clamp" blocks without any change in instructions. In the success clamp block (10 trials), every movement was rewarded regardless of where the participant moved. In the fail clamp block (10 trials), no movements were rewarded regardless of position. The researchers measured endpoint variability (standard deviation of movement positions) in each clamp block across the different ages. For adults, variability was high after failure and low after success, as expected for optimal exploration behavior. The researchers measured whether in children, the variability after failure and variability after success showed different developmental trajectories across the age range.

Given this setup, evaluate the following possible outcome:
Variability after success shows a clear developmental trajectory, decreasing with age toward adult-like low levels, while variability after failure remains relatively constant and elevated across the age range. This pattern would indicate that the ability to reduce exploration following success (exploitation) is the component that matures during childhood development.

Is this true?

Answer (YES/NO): NO